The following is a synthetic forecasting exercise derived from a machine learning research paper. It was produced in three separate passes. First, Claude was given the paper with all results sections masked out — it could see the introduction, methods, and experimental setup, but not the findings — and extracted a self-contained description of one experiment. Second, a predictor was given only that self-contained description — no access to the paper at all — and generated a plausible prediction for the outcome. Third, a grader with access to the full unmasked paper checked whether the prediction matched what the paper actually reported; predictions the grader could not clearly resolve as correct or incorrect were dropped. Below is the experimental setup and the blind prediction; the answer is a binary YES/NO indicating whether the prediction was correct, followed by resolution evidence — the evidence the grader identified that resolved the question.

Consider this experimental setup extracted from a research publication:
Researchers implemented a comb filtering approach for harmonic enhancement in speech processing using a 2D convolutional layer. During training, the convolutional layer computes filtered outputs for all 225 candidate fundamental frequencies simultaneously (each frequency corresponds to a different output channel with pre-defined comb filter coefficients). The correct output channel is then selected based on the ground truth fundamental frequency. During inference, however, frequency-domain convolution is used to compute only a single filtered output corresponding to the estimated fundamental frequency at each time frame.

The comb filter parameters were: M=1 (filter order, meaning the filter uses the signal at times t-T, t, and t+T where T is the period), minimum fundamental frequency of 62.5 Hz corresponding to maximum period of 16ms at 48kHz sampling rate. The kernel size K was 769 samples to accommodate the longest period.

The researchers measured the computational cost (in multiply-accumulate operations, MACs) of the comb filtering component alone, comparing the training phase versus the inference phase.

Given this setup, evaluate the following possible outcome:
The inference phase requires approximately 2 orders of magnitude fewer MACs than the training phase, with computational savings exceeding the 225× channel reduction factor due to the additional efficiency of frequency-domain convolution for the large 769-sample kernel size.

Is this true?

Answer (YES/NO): NO